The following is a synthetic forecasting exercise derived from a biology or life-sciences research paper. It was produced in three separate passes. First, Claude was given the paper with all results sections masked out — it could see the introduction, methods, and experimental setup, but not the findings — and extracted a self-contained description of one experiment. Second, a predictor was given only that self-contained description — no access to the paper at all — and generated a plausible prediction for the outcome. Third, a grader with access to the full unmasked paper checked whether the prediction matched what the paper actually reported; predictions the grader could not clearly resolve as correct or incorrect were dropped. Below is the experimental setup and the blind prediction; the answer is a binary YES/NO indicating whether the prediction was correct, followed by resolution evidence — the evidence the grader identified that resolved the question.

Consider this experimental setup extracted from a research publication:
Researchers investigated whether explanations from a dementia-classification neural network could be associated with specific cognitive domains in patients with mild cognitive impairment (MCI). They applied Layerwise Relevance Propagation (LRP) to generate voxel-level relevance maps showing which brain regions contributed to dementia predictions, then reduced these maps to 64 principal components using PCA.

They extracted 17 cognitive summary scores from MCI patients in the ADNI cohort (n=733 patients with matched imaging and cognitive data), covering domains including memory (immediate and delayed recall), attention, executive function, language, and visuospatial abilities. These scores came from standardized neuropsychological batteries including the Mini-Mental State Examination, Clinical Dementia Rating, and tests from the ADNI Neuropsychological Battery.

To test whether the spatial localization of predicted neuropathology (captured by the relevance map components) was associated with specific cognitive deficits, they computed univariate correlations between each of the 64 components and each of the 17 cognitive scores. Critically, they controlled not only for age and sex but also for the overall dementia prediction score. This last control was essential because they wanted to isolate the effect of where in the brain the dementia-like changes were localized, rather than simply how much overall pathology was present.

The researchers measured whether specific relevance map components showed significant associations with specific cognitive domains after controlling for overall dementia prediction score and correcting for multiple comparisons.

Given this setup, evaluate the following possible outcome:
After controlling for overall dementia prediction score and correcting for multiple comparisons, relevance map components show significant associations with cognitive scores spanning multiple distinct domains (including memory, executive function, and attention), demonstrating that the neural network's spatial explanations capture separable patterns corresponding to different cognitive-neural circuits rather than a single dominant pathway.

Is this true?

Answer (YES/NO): YES